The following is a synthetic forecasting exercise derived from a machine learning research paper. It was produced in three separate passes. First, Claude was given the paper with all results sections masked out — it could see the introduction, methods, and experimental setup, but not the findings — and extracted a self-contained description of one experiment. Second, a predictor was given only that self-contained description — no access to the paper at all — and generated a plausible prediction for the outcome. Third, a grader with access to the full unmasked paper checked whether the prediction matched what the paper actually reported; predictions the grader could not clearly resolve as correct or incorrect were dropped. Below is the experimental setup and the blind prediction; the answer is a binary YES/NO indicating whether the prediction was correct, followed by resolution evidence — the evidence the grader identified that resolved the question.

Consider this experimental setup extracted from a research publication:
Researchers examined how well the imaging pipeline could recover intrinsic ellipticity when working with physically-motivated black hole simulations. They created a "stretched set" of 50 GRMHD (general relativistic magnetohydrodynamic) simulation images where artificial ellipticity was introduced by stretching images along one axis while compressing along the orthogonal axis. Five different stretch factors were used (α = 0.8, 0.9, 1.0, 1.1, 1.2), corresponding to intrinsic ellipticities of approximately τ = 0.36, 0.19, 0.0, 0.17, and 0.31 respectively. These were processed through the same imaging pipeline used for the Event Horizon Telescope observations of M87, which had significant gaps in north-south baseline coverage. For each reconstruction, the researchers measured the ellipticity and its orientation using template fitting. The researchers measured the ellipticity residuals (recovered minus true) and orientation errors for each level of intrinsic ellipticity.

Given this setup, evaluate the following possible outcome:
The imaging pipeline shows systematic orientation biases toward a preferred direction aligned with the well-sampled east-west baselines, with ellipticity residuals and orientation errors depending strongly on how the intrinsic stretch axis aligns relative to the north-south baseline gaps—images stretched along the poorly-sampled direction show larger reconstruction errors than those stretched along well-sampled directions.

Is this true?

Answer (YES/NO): NO